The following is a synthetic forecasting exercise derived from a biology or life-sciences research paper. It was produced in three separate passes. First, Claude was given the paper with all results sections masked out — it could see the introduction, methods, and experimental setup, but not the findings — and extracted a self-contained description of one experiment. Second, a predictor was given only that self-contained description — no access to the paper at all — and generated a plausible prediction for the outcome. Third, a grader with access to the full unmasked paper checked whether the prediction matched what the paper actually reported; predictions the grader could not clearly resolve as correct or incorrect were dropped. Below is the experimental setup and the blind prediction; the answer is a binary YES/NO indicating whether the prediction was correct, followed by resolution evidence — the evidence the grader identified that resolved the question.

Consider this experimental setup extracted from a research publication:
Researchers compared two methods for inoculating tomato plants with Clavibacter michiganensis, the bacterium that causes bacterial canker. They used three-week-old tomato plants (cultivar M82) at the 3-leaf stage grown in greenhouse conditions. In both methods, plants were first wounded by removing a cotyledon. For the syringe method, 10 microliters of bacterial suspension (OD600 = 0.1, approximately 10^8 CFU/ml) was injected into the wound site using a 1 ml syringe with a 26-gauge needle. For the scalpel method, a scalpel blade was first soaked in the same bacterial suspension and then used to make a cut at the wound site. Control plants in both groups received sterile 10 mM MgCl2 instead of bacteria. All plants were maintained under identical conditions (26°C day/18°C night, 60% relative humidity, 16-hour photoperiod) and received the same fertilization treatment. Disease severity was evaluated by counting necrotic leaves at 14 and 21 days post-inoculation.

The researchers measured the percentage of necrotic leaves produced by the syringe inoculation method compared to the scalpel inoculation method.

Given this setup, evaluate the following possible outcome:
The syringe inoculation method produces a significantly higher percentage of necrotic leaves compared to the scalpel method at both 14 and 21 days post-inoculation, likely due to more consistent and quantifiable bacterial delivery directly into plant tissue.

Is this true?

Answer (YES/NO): YES